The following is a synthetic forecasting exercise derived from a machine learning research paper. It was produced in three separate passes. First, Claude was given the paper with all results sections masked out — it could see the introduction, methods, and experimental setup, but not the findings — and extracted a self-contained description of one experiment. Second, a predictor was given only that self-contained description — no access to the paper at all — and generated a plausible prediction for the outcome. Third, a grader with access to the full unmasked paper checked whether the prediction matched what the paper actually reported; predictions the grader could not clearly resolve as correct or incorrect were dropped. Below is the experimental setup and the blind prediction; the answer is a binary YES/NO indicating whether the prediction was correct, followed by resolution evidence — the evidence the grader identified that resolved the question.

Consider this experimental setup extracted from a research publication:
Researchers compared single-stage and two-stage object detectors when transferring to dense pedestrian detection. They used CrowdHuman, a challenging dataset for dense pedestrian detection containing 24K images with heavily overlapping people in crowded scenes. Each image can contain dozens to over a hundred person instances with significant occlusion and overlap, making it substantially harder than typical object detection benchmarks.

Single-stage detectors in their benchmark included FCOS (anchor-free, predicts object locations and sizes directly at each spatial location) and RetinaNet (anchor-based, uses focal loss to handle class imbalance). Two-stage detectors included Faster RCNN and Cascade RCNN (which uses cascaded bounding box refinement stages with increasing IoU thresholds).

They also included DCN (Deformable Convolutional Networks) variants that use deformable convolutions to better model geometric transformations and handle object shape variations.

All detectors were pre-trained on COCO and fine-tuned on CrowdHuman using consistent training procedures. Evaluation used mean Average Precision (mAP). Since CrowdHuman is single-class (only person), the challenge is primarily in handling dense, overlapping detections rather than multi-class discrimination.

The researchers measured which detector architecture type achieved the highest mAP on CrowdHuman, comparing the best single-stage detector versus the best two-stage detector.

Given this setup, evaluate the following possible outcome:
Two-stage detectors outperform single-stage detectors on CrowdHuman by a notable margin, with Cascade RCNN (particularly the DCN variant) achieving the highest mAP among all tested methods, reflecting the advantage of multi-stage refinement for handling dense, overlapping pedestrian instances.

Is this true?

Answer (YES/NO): NO